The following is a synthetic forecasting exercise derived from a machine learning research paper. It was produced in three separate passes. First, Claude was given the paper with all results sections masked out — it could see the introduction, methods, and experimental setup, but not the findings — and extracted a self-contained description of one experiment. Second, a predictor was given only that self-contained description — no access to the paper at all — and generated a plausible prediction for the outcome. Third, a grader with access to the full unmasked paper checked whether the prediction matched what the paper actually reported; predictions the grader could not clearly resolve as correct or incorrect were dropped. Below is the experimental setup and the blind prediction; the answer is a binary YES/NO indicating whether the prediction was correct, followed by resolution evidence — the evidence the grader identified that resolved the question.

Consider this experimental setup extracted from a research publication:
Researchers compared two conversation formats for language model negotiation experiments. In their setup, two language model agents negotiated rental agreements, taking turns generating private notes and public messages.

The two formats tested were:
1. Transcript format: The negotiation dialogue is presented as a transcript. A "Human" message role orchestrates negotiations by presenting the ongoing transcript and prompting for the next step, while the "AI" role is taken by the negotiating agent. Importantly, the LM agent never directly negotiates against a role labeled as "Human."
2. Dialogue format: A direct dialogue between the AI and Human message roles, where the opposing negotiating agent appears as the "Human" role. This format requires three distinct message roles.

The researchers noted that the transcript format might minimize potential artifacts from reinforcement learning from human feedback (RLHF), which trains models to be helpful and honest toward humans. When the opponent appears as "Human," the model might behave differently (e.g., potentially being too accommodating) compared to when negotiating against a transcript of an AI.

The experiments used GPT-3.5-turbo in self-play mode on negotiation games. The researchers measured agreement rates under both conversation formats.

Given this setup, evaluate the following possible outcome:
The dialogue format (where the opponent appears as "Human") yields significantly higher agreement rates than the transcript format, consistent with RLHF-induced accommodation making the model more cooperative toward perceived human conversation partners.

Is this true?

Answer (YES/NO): YES